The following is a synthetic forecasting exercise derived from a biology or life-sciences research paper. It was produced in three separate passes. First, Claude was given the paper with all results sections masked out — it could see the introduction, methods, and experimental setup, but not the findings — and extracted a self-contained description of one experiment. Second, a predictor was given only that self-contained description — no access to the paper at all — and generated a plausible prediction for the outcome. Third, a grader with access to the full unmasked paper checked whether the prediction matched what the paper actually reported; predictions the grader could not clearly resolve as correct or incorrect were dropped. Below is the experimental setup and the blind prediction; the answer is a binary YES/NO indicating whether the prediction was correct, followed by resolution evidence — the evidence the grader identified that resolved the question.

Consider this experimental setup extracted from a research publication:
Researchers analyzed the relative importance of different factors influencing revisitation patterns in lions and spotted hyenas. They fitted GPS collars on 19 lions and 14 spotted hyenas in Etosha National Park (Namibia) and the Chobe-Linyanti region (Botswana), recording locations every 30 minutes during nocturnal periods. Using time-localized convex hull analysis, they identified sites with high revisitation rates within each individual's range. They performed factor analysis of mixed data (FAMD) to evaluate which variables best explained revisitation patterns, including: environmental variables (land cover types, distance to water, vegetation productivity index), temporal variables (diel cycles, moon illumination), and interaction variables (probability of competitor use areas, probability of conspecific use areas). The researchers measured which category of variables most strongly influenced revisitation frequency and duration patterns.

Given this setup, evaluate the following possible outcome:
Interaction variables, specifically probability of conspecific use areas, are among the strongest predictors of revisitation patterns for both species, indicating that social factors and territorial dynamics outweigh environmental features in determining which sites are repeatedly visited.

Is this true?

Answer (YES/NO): NO